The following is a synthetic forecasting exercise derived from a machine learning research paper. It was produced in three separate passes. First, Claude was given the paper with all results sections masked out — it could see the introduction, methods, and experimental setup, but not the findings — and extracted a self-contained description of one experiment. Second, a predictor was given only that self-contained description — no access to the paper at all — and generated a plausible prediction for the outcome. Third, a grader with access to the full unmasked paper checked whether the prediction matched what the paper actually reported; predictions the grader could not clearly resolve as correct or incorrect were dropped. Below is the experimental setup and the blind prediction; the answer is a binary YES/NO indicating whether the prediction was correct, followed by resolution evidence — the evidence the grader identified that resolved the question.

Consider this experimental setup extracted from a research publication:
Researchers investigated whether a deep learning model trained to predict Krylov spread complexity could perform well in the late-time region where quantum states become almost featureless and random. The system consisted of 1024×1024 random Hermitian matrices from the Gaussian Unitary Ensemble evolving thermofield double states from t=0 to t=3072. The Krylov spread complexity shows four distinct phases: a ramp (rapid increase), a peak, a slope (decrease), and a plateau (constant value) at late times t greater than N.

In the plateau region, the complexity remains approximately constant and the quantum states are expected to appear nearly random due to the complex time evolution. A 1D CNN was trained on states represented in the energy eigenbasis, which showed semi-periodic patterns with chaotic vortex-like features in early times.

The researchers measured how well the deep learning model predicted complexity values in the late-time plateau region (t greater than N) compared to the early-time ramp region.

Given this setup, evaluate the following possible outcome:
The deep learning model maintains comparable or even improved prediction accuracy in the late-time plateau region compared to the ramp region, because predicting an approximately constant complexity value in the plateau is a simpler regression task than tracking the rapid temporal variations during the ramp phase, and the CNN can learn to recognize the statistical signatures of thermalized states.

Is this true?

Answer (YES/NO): NO